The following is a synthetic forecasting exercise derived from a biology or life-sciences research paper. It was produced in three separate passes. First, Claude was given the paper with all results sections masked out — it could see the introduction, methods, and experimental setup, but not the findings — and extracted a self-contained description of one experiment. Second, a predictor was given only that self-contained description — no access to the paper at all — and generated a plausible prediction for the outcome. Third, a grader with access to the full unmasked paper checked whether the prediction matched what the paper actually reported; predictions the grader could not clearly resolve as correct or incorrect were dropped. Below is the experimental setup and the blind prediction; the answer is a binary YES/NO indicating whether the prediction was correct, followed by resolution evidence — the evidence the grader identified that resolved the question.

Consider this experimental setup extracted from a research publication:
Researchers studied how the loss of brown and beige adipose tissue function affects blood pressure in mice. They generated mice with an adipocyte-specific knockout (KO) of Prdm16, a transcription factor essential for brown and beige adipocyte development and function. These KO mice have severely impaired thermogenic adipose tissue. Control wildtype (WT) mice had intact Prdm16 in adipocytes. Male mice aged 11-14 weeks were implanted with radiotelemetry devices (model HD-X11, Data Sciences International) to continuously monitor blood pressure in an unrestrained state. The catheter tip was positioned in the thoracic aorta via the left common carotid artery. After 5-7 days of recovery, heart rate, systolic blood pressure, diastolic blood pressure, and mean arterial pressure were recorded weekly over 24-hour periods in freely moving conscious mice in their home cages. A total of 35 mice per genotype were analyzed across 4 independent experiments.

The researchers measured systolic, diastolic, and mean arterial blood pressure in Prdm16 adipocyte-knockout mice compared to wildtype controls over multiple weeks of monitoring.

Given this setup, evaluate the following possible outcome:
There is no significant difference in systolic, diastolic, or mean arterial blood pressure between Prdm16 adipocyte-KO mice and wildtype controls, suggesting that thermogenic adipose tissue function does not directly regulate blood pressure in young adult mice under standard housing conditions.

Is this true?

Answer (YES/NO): NO